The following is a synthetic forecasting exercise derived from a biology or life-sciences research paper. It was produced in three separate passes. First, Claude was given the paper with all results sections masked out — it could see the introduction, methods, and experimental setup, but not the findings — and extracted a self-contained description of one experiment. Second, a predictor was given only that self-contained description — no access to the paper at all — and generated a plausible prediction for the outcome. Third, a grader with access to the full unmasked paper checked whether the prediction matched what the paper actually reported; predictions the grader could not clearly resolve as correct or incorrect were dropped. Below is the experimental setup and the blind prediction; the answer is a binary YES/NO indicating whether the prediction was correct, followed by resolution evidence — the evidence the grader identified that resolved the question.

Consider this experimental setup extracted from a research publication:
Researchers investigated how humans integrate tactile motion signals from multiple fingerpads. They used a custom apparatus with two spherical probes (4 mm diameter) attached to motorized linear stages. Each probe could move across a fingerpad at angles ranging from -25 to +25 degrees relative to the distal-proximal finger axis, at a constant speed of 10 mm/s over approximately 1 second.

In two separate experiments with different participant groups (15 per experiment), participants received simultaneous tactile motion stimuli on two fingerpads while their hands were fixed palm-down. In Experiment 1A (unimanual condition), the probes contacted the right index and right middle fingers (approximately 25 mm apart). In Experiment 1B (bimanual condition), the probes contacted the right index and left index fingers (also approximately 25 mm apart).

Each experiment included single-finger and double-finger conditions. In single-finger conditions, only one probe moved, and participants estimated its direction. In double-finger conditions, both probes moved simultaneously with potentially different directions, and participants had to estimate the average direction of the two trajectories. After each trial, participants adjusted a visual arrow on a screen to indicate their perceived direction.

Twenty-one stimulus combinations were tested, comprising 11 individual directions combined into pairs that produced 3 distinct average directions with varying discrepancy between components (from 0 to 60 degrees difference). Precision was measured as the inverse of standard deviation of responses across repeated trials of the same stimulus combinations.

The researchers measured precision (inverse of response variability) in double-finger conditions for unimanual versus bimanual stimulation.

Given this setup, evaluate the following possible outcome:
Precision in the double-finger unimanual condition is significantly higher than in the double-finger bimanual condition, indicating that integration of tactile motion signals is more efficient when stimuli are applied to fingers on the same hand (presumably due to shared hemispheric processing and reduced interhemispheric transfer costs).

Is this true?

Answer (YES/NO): NO